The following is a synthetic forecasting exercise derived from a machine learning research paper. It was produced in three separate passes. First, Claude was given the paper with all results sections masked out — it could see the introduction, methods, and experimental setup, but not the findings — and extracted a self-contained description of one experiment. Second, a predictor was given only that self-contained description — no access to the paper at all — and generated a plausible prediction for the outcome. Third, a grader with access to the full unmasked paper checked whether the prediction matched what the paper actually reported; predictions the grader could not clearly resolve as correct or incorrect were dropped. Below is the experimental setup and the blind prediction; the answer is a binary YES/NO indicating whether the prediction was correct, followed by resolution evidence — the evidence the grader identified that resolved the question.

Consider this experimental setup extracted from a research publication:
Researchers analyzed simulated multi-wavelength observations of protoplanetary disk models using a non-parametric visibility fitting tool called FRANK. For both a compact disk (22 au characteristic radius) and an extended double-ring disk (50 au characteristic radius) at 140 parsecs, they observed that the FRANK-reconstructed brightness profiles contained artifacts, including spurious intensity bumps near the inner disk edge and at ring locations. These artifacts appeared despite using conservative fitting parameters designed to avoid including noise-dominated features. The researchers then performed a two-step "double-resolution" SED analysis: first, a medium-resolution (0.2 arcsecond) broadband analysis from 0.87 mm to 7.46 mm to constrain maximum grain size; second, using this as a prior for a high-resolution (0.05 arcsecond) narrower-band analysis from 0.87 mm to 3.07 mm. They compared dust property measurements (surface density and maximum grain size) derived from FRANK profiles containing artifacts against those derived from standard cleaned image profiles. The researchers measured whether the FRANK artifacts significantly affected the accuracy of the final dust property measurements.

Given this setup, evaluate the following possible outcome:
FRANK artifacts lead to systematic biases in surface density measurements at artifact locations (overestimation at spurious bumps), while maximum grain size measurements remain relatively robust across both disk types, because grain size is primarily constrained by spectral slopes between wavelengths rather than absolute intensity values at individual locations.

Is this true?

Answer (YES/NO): NO